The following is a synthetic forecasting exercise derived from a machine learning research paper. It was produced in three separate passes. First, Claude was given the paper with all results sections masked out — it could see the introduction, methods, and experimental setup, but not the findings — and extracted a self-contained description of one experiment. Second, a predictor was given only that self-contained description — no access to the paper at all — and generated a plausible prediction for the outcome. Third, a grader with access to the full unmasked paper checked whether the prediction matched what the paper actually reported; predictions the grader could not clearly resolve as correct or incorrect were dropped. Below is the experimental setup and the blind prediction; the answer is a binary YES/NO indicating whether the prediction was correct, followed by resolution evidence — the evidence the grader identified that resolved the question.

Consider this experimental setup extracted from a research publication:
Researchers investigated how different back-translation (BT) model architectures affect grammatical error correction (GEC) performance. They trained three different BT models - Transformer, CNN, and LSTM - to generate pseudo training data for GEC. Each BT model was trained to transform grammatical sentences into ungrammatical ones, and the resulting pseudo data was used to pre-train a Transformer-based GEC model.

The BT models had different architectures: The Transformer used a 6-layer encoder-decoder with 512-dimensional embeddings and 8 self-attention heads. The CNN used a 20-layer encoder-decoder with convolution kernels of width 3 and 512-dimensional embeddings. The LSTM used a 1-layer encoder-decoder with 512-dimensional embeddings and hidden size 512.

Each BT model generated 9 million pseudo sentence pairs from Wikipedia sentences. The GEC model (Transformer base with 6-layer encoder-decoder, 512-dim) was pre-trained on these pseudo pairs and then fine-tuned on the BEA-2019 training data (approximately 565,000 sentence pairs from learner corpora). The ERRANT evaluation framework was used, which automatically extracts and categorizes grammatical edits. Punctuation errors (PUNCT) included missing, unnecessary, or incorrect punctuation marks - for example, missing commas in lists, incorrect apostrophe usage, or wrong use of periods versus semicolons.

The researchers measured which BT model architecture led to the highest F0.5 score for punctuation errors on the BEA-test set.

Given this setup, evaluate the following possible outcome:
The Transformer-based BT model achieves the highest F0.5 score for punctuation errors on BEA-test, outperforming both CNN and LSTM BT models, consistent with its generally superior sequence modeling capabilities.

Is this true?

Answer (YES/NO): NO